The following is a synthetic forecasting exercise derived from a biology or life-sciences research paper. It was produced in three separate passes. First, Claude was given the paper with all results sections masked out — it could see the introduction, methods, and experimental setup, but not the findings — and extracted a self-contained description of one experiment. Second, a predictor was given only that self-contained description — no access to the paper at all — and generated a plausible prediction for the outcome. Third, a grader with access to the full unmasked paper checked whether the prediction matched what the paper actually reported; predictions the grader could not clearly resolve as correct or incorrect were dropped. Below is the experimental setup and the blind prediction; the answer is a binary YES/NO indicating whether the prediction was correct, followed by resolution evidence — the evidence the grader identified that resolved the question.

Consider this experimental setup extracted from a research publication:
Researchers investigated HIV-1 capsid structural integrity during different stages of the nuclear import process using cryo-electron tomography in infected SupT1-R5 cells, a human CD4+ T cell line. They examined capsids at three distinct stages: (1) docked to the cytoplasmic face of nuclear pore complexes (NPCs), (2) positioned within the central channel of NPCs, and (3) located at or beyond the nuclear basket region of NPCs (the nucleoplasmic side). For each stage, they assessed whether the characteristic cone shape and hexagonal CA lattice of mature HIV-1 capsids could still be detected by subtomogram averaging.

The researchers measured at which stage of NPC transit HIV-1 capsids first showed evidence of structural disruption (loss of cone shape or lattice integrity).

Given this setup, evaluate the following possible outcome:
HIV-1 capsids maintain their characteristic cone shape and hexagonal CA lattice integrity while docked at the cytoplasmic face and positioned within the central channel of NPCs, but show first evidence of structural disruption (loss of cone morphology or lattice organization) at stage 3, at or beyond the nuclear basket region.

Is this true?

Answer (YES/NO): YES